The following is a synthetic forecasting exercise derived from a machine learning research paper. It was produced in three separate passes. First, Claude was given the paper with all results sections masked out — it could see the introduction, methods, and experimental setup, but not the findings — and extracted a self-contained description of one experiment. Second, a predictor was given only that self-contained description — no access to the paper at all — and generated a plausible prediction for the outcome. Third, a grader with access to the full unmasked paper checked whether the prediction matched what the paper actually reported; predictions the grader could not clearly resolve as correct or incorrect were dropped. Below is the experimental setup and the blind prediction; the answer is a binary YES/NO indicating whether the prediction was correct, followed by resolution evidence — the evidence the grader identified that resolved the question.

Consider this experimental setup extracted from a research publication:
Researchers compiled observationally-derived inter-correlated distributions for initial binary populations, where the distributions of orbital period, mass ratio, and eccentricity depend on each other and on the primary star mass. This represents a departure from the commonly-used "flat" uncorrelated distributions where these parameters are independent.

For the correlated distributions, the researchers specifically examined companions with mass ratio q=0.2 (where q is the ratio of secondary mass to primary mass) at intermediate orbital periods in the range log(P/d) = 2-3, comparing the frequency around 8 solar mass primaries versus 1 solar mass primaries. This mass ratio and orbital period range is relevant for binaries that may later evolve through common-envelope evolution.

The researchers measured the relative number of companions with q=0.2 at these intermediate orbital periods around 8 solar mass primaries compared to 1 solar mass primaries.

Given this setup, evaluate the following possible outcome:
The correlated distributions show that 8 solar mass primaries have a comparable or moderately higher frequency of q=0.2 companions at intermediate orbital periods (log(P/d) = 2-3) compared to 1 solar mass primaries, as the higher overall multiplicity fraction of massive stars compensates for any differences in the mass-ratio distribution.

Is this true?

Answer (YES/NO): NO